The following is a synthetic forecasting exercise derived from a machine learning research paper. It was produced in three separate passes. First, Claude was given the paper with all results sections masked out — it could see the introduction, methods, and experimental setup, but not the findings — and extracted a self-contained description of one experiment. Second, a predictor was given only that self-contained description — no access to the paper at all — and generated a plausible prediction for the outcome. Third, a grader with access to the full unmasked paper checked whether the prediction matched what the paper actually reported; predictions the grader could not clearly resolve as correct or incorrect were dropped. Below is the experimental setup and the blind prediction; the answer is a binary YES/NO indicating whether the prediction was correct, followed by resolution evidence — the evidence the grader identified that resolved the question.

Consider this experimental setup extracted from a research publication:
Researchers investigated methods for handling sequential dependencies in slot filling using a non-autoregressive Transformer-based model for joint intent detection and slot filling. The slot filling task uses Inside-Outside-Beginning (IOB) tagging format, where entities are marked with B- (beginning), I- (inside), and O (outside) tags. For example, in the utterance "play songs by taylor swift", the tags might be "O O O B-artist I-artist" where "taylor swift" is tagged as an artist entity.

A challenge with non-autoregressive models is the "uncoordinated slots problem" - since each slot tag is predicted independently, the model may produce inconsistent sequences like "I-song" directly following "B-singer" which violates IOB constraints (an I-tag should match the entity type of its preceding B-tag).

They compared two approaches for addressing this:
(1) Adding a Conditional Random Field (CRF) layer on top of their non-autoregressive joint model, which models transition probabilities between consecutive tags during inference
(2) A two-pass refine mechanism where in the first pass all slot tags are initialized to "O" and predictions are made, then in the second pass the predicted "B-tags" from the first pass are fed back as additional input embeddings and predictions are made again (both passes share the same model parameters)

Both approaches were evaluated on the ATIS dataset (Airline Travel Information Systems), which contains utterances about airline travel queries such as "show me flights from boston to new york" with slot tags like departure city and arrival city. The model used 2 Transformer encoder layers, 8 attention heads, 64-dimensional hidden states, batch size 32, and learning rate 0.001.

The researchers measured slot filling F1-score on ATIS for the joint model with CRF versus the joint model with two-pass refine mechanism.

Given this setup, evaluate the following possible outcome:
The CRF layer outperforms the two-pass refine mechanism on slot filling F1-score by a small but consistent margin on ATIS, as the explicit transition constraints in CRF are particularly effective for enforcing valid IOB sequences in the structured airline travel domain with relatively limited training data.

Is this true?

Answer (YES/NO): NO